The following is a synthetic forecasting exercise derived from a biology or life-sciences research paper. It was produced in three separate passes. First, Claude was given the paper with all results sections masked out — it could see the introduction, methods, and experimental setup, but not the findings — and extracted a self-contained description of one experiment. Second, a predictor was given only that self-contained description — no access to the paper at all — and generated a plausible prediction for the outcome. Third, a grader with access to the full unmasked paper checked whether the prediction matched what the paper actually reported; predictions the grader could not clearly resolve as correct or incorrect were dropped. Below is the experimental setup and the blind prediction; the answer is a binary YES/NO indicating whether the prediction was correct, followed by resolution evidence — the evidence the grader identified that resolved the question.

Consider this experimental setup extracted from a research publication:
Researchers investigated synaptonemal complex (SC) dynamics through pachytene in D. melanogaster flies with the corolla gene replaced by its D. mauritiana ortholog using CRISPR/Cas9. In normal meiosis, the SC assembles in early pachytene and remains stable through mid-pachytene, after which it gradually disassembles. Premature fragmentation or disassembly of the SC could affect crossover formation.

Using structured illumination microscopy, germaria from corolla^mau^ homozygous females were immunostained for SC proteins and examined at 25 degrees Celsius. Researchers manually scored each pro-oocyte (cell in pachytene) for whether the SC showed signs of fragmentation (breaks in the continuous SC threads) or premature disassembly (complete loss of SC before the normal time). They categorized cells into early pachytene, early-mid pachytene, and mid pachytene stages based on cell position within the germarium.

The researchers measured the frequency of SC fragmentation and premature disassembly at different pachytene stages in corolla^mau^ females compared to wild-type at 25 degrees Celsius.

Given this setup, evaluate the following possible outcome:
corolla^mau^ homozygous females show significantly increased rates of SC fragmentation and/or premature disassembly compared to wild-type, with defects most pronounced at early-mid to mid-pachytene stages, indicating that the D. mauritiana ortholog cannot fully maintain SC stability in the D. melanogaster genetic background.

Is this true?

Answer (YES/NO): YES